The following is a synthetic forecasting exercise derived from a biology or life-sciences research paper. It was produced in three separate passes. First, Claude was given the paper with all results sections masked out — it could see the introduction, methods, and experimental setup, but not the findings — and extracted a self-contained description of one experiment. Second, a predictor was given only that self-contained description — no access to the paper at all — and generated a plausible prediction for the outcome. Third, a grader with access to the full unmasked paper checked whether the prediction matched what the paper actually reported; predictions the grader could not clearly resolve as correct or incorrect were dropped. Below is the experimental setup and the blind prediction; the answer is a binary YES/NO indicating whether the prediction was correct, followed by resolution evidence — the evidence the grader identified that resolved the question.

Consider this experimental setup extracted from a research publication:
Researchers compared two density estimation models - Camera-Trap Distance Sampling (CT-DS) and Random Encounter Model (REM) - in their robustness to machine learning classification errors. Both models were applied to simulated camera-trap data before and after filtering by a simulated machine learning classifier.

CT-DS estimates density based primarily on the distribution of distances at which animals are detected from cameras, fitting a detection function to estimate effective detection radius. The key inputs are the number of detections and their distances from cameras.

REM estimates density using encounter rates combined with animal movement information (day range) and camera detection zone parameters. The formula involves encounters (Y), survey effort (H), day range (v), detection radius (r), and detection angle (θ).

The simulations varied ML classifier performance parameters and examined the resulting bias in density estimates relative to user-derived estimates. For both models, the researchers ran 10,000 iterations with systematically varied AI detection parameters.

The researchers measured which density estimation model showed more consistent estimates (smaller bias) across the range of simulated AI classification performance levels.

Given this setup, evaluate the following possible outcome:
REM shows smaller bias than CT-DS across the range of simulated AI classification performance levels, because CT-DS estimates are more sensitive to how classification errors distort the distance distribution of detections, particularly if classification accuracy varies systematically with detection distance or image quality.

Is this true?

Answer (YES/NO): NO